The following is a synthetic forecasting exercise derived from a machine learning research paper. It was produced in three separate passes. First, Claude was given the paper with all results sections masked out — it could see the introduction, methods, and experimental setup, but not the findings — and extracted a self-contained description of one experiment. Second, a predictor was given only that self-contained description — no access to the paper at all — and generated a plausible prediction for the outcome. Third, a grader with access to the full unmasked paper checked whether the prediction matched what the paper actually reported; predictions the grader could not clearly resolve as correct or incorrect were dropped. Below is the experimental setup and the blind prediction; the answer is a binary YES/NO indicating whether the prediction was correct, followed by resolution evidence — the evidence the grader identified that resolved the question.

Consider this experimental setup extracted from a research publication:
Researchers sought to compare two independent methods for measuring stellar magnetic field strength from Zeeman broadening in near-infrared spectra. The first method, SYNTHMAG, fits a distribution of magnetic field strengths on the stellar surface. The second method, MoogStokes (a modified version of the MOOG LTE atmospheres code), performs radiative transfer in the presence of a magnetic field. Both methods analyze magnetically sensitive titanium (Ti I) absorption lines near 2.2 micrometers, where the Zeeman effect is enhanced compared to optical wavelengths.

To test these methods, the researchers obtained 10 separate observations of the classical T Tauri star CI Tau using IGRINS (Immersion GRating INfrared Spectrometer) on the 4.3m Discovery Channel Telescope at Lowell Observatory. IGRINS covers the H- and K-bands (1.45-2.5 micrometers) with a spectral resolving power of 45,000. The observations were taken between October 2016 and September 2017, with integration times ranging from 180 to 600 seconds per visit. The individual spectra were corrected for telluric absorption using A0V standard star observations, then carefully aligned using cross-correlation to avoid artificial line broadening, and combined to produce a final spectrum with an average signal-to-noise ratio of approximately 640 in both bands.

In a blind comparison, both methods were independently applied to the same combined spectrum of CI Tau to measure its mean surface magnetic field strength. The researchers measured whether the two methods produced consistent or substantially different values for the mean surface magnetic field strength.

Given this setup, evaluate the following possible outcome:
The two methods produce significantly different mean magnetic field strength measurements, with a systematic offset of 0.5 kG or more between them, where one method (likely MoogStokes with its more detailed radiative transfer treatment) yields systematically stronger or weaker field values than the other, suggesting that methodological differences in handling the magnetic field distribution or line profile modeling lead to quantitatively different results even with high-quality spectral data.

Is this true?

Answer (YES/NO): NO